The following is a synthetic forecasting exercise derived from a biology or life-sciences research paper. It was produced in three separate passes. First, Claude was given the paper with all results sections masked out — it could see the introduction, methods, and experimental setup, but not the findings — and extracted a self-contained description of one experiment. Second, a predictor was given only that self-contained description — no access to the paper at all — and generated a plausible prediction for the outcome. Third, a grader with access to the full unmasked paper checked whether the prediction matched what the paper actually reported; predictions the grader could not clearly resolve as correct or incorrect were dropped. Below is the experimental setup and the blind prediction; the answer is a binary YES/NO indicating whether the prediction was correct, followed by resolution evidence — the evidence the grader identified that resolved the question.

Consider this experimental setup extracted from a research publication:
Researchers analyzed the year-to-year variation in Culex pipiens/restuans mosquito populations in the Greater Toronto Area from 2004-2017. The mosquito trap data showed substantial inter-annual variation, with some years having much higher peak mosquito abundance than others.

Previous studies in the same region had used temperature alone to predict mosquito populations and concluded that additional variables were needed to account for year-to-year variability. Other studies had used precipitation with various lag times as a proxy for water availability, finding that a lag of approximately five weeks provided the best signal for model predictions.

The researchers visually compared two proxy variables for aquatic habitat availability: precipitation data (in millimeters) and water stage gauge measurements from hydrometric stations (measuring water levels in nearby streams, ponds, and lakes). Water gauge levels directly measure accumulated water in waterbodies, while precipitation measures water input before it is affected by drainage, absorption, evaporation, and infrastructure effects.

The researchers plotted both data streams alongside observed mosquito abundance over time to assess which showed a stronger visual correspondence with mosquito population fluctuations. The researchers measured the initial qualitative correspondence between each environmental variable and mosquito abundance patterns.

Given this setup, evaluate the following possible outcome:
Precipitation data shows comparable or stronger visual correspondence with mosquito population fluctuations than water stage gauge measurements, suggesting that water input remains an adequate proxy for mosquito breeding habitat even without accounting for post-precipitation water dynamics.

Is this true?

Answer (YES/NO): NO